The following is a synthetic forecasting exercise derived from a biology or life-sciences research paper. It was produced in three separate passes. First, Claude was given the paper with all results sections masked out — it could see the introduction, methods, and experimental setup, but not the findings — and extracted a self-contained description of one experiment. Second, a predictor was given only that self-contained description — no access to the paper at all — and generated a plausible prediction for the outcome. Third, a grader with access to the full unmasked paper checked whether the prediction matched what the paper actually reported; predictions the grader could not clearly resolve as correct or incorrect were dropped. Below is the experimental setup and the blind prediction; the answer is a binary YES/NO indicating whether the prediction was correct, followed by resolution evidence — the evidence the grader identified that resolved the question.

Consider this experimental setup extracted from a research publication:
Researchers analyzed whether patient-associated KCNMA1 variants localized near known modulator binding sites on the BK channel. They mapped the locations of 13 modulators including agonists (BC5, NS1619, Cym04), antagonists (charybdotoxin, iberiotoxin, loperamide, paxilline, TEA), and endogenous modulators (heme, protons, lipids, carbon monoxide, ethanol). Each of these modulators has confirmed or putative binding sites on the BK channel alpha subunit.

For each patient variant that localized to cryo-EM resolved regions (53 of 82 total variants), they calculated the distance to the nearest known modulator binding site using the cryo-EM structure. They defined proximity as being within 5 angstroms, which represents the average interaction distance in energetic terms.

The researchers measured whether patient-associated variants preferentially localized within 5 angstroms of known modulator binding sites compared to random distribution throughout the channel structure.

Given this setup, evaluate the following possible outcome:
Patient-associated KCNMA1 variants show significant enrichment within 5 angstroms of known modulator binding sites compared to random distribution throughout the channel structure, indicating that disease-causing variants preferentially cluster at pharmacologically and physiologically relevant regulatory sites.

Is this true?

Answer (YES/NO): NO